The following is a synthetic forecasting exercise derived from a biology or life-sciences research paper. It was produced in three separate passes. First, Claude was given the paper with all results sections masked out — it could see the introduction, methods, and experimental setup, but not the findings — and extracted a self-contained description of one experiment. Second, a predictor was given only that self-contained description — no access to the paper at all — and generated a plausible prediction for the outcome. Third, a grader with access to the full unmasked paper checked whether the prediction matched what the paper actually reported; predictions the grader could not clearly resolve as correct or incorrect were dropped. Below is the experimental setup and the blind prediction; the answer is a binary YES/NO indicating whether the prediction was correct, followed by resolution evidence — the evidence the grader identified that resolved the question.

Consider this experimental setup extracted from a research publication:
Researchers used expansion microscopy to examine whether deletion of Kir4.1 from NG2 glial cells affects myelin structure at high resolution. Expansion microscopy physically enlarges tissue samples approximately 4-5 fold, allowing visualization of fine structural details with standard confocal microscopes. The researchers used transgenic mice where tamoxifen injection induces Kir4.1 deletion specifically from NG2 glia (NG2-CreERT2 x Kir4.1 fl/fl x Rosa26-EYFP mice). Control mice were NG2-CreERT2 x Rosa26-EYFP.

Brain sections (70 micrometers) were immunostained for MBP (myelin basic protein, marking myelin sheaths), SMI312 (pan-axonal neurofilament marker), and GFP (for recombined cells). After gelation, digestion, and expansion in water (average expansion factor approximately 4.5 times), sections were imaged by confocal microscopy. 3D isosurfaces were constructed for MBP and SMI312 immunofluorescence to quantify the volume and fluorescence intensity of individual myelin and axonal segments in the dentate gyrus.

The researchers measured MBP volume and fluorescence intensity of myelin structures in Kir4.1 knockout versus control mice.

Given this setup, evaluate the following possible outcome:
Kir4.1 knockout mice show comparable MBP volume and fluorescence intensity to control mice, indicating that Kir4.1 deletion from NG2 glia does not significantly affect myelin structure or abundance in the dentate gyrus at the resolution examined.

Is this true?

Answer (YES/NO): NO